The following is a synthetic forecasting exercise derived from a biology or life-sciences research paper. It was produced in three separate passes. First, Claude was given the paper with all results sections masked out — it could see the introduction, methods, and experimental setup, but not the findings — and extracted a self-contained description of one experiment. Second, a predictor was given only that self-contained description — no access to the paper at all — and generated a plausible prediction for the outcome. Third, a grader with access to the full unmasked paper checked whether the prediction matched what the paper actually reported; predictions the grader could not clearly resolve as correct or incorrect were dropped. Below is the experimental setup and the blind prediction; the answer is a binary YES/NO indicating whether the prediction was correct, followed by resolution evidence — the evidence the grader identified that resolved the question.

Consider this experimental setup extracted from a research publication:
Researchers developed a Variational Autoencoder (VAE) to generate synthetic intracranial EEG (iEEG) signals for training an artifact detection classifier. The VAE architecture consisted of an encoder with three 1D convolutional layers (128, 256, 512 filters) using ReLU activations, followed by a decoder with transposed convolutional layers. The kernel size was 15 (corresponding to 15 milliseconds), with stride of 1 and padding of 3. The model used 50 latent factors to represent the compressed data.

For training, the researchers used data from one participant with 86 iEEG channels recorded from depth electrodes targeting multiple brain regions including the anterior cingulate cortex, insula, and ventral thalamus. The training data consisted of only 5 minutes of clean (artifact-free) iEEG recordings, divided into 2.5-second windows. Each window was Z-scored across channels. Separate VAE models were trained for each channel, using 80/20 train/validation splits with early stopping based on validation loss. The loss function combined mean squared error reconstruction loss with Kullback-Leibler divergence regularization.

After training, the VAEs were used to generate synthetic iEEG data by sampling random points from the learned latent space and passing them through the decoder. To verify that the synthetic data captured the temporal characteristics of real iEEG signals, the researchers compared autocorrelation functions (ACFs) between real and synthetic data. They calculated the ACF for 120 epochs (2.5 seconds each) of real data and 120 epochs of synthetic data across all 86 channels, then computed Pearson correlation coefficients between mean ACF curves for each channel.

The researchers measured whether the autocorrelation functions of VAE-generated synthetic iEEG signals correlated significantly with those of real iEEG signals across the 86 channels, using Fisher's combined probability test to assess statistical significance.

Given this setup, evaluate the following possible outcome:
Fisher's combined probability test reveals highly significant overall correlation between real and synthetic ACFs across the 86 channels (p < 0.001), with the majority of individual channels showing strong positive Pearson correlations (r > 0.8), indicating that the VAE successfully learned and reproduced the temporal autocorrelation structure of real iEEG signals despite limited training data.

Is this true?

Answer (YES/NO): YES